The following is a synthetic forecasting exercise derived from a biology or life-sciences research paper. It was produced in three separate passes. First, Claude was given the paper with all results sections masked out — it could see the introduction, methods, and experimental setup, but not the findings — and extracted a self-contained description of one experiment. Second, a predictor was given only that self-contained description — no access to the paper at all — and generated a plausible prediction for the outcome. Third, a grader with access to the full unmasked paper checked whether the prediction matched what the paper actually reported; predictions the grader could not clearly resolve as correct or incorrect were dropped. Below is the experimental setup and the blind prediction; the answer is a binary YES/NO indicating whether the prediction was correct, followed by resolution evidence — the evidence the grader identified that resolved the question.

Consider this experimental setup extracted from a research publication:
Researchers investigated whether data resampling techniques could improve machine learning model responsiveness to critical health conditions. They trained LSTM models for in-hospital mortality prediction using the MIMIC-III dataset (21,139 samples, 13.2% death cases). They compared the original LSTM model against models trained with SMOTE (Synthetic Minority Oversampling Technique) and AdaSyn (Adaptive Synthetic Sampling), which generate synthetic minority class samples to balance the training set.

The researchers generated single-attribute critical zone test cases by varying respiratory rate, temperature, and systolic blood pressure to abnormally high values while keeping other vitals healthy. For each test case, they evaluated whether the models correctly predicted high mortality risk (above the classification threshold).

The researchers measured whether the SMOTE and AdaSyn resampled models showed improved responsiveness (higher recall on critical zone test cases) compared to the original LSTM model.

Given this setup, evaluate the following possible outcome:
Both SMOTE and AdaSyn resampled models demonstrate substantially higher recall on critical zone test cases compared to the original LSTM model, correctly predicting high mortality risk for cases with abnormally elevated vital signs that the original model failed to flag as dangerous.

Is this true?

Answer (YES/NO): NO